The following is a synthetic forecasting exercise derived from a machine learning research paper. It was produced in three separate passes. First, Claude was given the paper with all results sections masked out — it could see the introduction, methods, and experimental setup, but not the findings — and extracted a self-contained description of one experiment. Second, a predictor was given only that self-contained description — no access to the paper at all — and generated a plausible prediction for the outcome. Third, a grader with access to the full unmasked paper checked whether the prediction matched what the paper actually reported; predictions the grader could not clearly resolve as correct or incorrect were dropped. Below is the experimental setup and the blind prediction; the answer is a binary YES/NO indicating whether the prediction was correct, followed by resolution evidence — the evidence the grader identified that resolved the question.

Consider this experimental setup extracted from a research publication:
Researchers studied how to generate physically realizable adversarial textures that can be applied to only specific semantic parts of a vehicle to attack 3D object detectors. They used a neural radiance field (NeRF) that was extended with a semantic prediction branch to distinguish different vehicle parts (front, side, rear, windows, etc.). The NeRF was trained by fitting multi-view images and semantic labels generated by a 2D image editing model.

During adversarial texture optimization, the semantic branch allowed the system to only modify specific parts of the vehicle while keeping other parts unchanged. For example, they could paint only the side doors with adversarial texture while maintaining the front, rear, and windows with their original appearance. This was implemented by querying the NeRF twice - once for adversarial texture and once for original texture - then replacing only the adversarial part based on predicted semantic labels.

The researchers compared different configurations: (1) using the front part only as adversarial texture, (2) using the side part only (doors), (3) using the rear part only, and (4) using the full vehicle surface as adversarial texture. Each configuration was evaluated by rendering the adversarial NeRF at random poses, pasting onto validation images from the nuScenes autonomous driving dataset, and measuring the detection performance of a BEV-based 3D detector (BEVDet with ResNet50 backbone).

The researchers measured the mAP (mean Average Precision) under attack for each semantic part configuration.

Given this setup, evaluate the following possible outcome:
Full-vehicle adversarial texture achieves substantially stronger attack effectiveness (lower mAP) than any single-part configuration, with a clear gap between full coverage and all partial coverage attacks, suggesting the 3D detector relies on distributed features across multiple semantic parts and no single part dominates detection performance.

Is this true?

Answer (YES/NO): NO